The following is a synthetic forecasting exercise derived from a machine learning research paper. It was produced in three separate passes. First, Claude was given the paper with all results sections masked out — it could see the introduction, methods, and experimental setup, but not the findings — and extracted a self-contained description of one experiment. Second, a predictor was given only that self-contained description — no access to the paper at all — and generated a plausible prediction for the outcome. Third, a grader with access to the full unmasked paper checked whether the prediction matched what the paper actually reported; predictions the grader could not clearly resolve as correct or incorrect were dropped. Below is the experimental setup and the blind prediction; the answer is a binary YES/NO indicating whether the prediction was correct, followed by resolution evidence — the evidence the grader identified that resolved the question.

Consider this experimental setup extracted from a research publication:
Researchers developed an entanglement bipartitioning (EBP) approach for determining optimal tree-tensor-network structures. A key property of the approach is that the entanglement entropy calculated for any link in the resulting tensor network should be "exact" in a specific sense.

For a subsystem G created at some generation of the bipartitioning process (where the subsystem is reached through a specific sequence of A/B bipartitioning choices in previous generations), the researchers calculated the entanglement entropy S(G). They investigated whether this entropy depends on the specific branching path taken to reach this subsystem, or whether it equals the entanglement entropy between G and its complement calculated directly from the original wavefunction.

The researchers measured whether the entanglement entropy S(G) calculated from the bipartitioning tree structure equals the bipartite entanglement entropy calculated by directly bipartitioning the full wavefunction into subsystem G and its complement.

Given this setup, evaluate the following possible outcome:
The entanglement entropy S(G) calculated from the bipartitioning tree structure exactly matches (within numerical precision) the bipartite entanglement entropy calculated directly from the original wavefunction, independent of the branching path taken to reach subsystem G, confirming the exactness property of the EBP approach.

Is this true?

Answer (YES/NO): YES